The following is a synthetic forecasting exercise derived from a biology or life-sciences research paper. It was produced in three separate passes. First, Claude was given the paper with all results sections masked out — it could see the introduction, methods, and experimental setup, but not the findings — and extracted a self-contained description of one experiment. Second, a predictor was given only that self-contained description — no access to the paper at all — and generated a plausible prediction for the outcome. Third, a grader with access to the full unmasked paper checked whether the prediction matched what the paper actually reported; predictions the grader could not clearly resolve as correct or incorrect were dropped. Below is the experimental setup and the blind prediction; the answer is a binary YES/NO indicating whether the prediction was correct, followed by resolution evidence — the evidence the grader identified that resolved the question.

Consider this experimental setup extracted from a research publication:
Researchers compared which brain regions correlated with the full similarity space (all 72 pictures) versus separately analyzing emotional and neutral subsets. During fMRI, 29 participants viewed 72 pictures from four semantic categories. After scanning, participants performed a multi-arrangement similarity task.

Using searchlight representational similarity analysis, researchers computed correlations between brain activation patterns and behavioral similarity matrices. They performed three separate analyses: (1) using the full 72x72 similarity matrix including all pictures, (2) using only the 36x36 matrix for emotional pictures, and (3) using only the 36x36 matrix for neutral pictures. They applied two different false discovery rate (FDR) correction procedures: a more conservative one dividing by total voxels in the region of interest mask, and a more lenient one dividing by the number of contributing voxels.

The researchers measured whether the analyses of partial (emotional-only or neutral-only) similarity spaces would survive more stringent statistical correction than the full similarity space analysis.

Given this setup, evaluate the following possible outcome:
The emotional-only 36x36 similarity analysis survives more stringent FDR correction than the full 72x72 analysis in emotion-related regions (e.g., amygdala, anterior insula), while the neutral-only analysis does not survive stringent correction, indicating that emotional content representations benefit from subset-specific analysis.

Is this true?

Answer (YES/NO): NO